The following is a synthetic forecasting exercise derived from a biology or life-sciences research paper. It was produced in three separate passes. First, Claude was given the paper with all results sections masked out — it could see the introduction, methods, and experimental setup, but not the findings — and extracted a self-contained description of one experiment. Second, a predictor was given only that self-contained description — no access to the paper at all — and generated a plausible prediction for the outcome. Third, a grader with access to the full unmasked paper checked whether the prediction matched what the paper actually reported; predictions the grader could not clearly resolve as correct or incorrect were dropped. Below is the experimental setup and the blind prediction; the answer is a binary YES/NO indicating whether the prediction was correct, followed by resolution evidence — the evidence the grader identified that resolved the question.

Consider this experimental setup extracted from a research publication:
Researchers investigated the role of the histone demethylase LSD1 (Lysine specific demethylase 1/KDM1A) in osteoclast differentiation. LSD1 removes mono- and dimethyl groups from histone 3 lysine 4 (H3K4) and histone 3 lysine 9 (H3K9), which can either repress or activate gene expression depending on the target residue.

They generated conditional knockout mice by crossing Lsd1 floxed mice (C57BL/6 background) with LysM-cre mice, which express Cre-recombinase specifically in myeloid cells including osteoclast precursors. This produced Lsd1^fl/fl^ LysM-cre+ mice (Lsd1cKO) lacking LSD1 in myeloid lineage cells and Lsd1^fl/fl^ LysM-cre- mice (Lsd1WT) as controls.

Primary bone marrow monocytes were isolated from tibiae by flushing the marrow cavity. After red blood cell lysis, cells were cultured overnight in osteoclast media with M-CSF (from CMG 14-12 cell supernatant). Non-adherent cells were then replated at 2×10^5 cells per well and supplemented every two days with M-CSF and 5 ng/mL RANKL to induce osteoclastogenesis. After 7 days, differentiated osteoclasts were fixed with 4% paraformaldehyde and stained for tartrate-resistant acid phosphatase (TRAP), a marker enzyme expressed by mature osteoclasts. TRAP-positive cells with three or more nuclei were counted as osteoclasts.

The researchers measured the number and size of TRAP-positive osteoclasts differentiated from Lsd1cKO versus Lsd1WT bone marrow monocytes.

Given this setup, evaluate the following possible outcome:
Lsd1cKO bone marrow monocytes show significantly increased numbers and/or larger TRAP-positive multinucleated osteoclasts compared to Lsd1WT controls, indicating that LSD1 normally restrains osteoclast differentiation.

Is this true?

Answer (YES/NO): NO